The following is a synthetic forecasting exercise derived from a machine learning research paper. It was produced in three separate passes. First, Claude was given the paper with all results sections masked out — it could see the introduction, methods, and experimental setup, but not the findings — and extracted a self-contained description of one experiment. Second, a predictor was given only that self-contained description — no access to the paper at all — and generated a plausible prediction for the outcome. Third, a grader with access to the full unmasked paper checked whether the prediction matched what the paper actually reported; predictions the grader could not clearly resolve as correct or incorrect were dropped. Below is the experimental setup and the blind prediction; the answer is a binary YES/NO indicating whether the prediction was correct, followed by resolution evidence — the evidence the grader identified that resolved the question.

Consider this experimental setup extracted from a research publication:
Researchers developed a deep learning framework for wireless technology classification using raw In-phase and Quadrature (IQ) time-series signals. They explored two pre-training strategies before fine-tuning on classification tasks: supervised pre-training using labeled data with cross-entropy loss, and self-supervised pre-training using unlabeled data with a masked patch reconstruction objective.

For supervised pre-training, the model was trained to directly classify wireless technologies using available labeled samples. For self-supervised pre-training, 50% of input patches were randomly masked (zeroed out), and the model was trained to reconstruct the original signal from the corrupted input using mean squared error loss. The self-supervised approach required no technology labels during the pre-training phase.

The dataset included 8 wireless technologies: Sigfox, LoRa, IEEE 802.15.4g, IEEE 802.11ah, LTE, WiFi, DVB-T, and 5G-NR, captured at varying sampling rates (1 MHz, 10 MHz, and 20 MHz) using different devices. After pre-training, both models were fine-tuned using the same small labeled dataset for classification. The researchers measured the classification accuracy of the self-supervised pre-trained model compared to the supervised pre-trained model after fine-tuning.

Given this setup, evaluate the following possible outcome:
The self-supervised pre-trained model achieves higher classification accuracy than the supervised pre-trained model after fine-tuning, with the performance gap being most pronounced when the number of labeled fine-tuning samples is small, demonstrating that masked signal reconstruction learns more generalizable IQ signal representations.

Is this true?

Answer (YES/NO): NO